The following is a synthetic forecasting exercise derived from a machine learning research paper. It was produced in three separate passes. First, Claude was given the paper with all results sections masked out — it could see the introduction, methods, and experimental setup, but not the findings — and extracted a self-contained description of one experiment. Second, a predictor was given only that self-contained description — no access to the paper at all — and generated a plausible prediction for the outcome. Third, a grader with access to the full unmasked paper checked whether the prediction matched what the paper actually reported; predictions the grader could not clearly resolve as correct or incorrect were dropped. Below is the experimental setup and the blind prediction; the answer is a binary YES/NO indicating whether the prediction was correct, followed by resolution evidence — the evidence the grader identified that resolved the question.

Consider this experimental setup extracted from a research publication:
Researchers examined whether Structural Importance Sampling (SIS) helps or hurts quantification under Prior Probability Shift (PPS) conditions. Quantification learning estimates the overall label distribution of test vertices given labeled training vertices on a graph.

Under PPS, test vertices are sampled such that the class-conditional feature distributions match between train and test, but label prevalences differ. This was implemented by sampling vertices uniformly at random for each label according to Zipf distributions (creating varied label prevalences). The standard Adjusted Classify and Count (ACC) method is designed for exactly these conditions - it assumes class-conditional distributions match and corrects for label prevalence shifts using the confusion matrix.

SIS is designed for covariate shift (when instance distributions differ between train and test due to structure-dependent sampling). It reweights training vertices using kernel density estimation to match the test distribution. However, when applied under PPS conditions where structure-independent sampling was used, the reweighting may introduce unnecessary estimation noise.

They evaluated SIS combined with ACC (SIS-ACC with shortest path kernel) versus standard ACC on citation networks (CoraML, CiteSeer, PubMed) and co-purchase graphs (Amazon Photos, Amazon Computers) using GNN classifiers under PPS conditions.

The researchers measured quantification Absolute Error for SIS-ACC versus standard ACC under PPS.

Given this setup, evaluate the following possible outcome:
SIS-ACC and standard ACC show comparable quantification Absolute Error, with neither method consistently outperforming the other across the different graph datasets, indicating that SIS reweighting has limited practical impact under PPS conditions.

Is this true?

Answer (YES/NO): NO